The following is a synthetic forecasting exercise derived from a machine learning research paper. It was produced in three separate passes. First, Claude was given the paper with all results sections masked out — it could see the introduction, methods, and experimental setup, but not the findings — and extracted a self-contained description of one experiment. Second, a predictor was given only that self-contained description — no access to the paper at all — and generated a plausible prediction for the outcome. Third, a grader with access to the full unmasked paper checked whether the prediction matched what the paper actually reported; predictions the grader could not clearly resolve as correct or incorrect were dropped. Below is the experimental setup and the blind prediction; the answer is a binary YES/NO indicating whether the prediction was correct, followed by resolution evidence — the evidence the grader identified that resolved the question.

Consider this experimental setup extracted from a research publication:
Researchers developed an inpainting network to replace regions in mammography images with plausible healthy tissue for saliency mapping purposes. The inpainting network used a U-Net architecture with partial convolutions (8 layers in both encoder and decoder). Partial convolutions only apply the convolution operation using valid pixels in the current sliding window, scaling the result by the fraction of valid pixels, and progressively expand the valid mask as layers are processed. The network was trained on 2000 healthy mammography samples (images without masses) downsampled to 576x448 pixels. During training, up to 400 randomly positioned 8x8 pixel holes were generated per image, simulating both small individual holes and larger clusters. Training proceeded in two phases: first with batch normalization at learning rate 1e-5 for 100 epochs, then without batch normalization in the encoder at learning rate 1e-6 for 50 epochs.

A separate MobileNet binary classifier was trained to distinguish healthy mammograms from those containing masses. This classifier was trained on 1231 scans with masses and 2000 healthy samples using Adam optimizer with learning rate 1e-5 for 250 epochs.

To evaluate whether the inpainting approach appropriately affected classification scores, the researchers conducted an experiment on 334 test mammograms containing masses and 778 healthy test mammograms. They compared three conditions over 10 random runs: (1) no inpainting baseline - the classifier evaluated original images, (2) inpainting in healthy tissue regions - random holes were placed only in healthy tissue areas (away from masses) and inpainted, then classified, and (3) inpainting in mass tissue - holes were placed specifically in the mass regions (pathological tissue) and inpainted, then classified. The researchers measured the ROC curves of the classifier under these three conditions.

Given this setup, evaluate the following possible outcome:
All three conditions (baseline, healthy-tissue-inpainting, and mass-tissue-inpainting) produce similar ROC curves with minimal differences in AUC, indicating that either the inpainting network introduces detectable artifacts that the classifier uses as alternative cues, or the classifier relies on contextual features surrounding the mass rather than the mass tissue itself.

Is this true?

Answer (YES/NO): NO